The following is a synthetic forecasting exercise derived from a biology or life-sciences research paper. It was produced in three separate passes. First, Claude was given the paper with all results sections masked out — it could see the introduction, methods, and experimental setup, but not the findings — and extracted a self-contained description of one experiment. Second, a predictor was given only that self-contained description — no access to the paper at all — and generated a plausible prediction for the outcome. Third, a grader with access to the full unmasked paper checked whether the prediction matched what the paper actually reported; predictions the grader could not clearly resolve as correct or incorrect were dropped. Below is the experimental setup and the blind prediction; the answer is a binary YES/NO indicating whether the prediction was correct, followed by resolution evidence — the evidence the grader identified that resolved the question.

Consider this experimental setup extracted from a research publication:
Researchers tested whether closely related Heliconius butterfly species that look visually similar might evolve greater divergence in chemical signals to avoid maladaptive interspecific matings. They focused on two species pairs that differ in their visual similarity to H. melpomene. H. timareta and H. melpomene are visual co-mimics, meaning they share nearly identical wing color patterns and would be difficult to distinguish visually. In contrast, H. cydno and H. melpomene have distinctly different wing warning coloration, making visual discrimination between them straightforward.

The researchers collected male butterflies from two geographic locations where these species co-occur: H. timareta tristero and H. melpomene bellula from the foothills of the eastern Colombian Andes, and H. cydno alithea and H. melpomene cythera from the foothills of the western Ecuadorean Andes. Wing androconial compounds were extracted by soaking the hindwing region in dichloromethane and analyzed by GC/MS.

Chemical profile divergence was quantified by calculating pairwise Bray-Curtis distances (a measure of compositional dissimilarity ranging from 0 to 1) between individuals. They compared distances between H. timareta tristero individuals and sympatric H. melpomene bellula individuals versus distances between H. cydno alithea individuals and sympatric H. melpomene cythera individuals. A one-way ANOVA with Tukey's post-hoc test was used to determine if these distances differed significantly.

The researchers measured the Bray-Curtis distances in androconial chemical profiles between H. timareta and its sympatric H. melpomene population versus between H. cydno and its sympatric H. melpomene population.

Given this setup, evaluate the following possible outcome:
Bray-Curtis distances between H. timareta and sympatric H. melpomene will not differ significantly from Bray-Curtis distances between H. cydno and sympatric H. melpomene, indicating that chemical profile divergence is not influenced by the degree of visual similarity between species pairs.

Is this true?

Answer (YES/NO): NO